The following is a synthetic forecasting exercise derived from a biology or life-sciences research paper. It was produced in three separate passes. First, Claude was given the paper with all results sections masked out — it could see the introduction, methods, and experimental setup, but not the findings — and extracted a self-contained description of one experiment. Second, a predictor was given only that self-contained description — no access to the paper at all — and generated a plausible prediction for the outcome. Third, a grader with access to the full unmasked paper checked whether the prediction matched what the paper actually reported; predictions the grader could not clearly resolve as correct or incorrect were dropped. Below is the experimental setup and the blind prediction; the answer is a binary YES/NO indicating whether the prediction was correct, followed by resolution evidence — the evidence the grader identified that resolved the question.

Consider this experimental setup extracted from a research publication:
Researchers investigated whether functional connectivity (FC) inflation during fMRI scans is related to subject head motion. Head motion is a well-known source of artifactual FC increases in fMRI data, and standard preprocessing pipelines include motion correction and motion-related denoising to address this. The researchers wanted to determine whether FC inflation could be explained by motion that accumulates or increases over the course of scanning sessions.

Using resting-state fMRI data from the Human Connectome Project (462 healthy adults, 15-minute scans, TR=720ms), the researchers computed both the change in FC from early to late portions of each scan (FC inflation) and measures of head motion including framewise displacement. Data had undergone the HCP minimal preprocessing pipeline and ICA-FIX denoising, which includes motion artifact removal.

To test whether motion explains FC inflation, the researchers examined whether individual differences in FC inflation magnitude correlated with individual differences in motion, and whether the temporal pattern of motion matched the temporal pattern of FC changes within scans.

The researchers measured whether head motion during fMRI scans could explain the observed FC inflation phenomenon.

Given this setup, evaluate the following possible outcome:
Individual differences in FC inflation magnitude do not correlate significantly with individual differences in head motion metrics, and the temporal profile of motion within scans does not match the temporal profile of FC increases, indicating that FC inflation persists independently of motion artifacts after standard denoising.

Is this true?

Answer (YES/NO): YES